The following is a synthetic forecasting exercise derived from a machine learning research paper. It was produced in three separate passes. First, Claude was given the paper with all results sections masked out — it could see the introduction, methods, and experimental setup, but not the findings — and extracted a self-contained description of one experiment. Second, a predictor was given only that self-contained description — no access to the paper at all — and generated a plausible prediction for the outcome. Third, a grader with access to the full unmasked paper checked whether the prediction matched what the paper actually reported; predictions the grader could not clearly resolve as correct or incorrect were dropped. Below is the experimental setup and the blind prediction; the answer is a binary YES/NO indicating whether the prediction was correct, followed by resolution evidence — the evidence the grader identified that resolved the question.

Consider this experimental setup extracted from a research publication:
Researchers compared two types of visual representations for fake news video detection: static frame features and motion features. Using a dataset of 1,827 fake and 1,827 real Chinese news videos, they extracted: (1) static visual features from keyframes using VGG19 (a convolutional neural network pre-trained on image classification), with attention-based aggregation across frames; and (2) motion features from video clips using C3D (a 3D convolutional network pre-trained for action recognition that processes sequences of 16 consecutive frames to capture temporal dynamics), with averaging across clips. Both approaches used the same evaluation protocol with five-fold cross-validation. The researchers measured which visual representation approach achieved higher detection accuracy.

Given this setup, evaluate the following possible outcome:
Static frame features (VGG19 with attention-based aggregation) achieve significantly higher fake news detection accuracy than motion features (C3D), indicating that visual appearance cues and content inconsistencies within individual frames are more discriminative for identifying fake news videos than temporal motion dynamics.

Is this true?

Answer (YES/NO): NO